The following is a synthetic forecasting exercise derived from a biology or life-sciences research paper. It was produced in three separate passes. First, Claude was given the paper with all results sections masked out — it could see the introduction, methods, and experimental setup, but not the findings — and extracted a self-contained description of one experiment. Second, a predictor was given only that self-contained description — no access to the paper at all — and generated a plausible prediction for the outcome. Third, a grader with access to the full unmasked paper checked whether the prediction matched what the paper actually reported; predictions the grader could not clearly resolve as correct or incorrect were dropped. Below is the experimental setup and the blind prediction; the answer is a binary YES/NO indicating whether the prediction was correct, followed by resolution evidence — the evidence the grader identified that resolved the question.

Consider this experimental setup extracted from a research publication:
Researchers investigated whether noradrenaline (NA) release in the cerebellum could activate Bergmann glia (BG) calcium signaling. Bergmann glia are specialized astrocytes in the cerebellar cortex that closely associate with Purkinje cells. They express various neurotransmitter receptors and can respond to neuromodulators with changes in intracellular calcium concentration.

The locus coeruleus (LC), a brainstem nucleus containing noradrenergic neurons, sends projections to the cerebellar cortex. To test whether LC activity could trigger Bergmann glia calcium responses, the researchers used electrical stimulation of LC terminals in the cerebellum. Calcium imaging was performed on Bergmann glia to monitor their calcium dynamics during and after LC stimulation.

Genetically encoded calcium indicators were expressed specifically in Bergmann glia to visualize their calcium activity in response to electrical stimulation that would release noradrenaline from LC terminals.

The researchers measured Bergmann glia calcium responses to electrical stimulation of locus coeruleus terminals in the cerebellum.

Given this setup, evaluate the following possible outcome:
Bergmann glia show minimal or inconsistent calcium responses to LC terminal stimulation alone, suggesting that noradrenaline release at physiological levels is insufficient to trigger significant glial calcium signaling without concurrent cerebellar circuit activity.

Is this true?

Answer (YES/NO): NO